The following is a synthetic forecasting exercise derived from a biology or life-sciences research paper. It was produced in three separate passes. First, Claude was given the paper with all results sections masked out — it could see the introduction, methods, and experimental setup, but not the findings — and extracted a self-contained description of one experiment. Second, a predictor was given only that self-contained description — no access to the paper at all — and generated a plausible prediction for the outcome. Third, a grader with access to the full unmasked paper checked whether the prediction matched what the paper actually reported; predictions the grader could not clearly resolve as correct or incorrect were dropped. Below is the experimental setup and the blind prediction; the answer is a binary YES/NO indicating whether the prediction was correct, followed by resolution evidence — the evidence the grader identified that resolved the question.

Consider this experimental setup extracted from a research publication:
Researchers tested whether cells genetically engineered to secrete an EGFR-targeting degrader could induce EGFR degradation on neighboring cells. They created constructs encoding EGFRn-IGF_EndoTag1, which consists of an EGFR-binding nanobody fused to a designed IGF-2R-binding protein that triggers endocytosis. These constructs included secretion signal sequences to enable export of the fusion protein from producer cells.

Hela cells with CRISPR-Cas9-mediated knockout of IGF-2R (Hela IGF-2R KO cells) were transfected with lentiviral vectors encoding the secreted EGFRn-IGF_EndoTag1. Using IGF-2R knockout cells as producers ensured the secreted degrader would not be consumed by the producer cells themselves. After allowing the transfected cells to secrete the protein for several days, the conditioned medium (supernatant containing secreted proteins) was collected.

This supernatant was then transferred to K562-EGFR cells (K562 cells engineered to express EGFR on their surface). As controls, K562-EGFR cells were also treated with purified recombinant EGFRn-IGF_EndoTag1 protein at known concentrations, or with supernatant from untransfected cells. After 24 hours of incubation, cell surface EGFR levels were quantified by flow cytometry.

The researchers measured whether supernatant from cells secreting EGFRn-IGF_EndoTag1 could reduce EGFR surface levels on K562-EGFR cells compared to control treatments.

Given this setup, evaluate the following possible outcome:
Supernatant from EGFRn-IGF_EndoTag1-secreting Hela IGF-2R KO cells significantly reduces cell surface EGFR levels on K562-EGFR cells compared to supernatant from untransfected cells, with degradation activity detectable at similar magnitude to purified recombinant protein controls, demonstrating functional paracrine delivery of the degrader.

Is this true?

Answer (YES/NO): YES